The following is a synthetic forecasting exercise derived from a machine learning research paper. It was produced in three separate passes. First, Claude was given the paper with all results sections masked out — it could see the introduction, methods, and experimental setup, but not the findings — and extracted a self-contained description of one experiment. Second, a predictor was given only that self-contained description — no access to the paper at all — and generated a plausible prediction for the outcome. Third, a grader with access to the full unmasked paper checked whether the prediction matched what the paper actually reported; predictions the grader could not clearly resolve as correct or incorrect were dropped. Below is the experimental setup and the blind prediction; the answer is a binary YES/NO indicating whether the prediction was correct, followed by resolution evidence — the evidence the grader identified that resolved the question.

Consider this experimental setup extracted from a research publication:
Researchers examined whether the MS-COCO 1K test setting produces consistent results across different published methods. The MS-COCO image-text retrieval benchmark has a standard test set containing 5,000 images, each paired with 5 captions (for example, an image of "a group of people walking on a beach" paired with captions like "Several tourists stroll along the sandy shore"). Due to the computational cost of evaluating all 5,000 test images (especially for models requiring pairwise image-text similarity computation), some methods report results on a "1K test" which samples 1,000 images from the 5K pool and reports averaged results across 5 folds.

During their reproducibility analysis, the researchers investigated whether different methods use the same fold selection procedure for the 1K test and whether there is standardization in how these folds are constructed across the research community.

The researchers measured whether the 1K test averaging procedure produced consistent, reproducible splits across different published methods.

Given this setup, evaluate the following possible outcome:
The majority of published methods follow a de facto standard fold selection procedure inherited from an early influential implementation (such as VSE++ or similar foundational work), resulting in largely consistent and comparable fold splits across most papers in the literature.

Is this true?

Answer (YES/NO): NO